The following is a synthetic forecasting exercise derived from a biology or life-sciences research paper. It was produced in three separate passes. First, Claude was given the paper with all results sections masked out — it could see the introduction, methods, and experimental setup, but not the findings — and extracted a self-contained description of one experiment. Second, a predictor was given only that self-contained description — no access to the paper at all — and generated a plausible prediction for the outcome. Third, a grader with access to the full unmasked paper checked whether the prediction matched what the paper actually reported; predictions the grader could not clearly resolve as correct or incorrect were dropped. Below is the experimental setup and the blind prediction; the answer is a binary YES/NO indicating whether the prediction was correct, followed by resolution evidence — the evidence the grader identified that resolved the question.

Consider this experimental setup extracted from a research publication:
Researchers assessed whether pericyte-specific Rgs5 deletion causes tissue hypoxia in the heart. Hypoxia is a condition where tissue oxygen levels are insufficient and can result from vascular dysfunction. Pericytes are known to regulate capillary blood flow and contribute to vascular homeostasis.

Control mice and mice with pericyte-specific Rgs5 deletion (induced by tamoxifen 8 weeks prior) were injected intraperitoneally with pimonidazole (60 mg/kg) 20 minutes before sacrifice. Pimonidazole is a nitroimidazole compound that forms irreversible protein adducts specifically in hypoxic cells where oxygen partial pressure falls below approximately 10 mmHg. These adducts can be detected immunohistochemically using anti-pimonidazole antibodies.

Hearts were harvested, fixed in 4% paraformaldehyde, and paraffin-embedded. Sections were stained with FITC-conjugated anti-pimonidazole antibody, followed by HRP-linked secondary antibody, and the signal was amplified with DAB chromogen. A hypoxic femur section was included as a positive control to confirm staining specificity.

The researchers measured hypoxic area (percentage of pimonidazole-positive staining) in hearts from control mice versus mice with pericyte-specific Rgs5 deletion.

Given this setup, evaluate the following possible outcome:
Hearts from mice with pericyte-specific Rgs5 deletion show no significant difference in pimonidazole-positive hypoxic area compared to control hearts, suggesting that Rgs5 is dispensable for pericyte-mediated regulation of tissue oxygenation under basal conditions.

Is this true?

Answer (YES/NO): YES